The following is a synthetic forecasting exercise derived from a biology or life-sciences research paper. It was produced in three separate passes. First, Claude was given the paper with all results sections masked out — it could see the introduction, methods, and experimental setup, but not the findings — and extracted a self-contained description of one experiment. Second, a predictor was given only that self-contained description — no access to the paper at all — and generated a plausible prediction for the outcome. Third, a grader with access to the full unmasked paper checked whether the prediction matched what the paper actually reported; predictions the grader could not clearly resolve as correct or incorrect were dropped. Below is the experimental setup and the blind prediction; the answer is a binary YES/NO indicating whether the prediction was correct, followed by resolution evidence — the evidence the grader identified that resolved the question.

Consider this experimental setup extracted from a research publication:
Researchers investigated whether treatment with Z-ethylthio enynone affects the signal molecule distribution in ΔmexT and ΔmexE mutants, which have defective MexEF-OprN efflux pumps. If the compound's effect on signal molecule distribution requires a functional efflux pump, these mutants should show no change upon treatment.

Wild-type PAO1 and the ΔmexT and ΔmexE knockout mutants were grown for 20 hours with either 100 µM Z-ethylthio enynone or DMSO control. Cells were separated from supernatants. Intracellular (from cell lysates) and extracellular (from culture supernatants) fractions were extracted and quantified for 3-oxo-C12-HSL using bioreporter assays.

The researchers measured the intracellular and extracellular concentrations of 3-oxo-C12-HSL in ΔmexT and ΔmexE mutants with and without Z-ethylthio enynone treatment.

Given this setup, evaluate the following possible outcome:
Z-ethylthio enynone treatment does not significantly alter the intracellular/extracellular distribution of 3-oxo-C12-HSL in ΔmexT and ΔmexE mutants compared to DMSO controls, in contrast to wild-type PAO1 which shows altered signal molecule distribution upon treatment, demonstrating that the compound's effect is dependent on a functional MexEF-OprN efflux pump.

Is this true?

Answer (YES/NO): YES